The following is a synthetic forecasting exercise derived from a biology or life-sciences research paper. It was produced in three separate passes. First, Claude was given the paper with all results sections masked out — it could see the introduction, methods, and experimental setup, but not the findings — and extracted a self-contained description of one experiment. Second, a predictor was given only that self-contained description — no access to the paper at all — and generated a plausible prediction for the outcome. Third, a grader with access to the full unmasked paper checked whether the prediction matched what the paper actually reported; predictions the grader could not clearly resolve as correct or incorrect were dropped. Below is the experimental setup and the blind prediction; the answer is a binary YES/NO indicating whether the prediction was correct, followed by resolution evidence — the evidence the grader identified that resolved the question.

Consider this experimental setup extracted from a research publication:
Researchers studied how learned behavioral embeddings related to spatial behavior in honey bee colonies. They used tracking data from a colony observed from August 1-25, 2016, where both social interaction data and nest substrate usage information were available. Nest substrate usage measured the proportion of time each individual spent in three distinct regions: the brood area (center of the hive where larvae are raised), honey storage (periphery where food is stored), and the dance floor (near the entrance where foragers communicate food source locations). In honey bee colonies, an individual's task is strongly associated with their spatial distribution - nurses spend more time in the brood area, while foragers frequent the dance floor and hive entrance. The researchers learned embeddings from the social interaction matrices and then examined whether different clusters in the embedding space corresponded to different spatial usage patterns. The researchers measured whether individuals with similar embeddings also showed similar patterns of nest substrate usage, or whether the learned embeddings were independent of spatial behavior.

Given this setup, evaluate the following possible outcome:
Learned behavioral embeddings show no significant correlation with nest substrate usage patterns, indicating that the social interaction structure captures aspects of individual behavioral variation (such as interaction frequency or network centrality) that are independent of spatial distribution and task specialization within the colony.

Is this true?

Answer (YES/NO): NO